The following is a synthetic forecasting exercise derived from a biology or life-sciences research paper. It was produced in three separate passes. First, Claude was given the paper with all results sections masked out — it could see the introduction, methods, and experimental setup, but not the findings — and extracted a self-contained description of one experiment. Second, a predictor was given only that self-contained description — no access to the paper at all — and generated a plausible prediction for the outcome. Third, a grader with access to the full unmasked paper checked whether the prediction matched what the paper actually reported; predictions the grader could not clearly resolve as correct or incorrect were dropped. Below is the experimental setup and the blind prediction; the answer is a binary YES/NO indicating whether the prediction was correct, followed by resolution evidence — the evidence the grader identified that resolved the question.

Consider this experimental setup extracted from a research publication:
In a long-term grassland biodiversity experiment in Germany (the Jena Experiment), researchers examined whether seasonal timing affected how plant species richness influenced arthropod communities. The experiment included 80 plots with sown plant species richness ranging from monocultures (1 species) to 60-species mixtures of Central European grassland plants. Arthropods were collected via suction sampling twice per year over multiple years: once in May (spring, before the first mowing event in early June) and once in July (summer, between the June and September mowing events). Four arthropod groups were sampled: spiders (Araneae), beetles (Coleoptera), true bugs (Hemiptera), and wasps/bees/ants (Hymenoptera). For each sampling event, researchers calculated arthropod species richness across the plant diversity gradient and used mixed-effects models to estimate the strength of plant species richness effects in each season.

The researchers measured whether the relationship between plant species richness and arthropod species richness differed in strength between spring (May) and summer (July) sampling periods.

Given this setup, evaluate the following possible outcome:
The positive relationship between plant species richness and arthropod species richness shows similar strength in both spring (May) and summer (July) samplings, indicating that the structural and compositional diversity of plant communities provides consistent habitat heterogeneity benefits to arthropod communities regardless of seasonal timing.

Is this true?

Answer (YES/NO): NO